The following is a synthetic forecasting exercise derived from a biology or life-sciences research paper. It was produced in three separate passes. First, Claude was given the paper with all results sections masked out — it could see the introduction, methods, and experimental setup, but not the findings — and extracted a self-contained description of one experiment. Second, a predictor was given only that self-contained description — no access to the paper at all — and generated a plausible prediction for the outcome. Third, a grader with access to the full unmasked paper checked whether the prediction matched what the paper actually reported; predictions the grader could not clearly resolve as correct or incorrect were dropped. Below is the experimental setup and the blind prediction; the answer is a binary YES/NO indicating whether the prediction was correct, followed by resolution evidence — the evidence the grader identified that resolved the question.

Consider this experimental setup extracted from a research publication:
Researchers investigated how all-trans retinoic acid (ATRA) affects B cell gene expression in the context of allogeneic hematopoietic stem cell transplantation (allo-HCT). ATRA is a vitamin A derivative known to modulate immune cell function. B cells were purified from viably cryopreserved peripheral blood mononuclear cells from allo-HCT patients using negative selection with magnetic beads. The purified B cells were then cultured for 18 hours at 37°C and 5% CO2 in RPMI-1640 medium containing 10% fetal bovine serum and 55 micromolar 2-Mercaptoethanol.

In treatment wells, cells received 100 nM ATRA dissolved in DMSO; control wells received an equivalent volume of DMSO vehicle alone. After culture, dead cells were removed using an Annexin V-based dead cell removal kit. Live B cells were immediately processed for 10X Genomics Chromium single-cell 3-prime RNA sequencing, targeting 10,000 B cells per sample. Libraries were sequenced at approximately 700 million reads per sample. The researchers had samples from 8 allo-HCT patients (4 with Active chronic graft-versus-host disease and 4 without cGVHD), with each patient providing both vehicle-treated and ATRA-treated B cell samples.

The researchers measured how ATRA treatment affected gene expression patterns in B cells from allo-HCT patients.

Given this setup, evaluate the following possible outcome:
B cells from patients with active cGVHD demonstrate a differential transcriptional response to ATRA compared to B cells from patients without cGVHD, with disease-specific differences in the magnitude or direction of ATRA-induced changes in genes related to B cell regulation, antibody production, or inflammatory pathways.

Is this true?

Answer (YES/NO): NO